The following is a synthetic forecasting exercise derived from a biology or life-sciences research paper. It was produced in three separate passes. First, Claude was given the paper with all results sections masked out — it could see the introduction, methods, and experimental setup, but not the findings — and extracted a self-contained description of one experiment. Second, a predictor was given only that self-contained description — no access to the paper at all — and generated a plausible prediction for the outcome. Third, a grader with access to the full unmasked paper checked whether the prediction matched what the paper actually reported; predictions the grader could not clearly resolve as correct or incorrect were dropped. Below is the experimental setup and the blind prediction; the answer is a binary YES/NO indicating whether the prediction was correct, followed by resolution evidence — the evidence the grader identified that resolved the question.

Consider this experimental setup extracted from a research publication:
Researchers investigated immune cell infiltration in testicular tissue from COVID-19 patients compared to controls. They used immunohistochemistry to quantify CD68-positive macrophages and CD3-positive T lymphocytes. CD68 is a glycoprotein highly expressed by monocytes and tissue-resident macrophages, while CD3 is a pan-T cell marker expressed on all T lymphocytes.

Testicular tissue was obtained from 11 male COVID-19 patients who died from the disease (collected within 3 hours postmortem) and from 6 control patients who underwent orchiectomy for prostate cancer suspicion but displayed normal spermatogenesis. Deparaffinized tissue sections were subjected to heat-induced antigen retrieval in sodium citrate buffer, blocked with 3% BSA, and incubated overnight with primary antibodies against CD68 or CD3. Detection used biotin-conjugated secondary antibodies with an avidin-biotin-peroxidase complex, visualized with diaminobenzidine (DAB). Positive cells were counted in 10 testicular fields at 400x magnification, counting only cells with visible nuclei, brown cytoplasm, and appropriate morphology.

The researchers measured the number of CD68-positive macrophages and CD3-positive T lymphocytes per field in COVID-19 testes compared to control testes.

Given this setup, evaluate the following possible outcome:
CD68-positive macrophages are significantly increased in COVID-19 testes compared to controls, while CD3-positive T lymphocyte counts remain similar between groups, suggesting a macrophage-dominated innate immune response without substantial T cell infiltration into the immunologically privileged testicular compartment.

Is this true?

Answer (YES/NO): NO